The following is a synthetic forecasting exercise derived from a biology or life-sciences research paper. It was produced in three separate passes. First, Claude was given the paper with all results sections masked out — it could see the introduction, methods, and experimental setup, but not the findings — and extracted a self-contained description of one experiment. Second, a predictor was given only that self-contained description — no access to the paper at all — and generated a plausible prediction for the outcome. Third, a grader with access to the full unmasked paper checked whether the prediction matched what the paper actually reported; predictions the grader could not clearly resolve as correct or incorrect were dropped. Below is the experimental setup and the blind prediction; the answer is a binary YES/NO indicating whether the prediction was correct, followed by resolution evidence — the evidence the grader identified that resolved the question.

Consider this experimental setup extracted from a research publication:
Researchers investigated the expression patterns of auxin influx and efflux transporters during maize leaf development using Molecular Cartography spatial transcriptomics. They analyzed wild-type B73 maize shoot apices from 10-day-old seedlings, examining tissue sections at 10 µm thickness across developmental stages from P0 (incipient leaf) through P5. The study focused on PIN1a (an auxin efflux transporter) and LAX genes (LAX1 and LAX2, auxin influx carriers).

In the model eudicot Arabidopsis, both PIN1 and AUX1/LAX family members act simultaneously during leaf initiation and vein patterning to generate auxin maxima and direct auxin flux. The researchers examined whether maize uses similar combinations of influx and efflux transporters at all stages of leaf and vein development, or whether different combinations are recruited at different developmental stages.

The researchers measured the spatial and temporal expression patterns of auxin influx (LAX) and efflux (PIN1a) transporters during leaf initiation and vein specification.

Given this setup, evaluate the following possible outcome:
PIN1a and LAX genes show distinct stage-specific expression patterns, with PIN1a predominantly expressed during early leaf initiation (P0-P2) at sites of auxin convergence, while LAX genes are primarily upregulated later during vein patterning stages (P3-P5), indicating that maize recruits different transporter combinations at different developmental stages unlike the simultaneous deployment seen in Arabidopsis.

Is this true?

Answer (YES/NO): NO